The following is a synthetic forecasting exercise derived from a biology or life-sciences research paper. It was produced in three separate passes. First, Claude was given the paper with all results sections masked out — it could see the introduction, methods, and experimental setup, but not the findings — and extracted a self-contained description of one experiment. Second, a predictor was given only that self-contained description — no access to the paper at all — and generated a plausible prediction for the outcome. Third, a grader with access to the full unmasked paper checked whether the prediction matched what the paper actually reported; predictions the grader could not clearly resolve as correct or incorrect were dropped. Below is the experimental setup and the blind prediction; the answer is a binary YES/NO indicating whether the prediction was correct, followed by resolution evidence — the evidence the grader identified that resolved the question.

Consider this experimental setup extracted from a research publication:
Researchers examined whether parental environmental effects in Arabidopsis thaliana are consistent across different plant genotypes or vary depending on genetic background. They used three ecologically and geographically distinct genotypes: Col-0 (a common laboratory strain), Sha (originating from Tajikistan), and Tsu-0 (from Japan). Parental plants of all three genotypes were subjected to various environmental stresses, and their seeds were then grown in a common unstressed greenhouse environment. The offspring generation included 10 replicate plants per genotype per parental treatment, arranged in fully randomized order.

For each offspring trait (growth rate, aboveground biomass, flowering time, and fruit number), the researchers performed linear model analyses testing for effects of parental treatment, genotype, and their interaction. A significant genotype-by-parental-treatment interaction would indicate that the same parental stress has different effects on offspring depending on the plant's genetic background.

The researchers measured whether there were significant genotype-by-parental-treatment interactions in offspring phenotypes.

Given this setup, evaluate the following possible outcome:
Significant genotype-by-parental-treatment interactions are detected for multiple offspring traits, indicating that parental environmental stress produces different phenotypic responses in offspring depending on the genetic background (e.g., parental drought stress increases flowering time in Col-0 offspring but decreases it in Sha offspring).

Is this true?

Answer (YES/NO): YES